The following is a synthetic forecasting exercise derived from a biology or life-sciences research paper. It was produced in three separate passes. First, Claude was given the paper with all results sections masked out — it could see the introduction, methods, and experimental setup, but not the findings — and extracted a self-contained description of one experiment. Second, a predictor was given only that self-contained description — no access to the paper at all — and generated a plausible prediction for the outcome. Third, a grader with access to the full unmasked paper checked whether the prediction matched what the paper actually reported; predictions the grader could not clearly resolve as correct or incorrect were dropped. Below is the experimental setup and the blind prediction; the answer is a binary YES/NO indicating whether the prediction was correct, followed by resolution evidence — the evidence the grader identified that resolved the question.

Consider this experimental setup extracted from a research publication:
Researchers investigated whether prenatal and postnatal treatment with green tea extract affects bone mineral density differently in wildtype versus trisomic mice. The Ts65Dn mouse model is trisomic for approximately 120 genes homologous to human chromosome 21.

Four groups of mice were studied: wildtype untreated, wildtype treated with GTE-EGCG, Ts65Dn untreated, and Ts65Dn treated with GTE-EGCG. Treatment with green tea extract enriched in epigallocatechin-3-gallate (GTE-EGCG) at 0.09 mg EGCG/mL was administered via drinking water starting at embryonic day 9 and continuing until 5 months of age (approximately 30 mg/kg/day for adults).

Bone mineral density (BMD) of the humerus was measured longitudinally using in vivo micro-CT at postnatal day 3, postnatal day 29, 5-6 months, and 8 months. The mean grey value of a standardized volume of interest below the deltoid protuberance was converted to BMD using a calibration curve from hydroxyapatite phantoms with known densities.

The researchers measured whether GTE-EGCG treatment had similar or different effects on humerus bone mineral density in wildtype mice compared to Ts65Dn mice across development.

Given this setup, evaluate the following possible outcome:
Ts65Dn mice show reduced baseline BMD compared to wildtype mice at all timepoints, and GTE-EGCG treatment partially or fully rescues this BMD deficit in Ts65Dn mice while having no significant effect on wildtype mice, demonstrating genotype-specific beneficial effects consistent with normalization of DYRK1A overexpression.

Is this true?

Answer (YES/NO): NO